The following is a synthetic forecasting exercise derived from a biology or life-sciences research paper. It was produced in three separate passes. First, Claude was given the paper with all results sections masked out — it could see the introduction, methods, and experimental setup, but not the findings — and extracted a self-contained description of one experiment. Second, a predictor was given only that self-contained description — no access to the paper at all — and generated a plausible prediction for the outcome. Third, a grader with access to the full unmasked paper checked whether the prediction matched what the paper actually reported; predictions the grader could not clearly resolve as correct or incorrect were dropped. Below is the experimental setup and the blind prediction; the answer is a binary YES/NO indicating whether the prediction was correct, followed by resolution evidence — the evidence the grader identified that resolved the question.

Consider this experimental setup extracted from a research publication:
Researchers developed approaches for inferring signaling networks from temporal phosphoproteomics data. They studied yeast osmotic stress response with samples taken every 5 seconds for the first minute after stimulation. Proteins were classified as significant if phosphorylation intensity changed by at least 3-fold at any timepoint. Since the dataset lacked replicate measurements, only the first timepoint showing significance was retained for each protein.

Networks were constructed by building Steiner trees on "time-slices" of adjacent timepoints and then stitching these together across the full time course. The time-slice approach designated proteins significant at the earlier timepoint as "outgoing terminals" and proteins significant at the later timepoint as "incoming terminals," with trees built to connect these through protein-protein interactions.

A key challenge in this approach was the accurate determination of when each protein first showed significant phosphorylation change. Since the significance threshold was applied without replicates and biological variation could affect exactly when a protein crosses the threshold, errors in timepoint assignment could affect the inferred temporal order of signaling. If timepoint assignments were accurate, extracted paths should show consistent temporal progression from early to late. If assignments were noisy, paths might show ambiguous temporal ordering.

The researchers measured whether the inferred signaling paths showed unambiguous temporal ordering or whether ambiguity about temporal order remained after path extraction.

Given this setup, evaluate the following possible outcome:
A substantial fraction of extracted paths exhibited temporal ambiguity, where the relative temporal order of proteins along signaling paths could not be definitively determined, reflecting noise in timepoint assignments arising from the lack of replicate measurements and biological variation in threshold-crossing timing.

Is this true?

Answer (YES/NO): YES